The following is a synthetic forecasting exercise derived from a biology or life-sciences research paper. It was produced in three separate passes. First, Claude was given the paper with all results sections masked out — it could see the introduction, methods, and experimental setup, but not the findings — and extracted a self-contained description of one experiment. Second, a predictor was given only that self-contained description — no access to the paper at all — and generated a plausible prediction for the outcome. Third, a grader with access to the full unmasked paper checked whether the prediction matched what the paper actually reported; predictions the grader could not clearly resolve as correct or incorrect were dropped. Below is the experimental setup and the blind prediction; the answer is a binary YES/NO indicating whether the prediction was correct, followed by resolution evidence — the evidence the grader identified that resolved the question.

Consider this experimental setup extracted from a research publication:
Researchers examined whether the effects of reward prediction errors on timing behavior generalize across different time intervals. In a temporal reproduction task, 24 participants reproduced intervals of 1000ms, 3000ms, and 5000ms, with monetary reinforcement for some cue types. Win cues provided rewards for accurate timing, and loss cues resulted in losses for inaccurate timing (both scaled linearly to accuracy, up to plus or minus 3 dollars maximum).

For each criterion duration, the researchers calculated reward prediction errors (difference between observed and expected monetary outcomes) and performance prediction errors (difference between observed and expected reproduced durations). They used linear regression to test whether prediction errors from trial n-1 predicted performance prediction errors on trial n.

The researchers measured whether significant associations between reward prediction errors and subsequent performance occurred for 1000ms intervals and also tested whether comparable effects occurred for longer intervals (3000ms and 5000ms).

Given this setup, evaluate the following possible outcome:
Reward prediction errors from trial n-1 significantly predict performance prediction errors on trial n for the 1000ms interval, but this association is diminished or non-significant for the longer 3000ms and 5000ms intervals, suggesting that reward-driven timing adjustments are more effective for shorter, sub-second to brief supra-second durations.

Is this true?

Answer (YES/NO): YES